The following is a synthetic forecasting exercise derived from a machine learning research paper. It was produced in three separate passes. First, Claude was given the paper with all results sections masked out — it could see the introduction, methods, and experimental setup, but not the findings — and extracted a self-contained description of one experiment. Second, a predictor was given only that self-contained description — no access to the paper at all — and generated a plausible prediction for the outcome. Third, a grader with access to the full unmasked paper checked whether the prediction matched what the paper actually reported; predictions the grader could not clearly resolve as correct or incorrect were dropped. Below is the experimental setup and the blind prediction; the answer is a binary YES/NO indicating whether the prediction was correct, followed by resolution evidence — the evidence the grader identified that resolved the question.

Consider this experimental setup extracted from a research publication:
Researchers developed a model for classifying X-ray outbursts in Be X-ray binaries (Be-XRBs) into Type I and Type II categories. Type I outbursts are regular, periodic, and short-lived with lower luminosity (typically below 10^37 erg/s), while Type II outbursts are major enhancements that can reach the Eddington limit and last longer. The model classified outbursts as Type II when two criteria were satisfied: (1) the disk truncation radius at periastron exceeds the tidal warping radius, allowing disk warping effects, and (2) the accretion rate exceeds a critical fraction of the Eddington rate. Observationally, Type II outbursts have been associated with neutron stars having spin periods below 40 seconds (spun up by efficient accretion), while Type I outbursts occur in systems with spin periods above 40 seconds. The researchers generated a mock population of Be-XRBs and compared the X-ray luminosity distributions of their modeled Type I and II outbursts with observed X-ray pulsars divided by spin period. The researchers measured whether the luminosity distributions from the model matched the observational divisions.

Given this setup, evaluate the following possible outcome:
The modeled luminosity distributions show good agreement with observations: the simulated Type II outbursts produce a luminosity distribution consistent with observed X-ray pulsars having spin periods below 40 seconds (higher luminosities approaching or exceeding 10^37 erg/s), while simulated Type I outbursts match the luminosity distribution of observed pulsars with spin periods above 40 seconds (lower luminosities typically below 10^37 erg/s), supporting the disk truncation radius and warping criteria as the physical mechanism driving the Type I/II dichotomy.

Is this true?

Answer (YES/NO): YES